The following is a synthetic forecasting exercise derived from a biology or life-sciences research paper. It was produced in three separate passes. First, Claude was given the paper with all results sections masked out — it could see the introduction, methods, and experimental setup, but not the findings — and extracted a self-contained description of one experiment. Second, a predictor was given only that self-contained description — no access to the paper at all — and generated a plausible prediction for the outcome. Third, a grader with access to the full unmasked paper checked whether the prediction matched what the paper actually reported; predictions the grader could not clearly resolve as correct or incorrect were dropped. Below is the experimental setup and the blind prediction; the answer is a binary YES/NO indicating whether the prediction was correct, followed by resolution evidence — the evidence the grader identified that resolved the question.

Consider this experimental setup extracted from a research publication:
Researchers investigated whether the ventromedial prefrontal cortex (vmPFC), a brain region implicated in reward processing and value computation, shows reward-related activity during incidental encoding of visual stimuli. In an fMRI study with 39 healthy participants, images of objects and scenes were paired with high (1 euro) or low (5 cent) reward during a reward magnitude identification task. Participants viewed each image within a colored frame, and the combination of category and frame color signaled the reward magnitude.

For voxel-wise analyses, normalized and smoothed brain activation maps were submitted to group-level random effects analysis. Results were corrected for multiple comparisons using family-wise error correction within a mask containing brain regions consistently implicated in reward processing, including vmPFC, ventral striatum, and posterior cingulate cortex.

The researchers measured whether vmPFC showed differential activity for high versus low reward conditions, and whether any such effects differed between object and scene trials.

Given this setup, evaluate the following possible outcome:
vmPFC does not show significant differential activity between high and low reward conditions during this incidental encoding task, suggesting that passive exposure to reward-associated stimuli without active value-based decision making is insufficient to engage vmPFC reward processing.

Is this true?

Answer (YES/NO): NO